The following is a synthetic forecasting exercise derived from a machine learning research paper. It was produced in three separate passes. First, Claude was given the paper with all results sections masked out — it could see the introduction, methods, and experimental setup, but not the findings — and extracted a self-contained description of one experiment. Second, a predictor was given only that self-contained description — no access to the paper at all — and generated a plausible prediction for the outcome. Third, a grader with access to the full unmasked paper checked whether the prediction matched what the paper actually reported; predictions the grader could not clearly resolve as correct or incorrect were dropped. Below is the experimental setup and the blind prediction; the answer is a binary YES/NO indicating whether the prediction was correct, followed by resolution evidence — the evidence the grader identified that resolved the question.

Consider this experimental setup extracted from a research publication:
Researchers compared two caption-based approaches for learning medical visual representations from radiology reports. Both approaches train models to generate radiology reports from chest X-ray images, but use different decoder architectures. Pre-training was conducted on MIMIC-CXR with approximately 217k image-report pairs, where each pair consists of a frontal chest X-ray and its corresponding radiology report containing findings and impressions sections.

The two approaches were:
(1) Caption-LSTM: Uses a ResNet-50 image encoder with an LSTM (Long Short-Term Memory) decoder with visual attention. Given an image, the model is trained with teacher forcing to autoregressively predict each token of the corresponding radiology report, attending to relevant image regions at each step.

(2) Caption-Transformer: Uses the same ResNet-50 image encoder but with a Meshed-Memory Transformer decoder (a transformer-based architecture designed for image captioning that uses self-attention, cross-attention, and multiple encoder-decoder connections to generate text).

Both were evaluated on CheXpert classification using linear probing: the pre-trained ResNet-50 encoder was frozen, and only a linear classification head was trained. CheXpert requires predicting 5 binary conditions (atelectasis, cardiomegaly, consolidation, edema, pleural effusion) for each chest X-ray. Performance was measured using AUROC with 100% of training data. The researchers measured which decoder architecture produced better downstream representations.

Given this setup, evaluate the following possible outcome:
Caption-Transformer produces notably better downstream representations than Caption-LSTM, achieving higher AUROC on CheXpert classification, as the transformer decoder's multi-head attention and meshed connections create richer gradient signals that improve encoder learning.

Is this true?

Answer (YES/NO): NO